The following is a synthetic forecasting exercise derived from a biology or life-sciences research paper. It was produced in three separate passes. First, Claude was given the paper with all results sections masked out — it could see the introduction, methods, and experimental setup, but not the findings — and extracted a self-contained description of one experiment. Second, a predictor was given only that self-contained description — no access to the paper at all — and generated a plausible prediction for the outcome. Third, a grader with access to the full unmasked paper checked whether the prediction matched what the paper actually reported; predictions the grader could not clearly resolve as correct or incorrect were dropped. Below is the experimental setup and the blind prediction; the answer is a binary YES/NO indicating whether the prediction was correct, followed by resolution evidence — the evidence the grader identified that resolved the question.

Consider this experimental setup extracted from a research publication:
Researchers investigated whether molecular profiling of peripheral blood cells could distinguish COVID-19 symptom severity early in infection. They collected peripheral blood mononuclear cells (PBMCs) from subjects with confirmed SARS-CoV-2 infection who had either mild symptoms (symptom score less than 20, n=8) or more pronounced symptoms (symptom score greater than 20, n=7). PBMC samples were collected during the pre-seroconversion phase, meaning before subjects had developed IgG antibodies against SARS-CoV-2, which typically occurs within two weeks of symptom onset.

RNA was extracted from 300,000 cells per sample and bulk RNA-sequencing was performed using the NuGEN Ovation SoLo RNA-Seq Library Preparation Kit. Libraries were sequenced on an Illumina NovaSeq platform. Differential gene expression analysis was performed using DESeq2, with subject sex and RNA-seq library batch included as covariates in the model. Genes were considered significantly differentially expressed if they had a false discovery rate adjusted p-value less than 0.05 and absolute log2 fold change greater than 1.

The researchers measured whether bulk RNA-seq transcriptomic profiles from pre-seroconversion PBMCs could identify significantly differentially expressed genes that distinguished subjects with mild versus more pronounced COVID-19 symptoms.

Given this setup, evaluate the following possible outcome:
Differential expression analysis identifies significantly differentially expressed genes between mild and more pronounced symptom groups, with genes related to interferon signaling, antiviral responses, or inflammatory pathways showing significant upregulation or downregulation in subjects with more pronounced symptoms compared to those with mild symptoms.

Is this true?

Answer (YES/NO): NO